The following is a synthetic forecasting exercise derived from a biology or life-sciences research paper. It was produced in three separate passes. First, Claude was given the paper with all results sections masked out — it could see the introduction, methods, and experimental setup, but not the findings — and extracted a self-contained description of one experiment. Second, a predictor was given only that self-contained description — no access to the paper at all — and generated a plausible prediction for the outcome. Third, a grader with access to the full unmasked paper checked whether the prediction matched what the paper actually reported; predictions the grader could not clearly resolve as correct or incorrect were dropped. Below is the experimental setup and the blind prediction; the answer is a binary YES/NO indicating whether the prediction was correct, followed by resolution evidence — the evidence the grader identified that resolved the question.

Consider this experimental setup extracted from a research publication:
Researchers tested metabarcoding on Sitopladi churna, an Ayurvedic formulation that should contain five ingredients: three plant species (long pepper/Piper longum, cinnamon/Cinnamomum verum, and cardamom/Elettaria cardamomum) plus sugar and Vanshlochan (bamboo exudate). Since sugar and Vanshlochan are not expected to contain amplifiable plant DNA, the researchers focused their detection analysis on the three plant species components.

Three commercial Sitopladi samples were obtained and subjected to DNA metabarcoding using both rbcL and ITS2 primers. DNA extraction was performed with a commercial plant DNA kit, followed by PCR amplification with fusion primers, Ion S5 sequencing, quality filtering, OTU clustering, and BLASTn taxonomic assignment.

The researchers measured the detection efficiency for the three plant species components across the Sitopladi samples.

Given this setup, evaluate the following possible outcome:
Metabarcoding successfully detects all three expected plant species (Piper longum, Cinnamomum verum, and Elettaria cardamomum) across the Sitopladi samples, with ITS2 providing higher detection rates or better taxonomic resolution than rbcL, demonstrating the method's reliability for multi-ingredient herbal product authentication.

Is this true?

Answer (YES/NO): NO